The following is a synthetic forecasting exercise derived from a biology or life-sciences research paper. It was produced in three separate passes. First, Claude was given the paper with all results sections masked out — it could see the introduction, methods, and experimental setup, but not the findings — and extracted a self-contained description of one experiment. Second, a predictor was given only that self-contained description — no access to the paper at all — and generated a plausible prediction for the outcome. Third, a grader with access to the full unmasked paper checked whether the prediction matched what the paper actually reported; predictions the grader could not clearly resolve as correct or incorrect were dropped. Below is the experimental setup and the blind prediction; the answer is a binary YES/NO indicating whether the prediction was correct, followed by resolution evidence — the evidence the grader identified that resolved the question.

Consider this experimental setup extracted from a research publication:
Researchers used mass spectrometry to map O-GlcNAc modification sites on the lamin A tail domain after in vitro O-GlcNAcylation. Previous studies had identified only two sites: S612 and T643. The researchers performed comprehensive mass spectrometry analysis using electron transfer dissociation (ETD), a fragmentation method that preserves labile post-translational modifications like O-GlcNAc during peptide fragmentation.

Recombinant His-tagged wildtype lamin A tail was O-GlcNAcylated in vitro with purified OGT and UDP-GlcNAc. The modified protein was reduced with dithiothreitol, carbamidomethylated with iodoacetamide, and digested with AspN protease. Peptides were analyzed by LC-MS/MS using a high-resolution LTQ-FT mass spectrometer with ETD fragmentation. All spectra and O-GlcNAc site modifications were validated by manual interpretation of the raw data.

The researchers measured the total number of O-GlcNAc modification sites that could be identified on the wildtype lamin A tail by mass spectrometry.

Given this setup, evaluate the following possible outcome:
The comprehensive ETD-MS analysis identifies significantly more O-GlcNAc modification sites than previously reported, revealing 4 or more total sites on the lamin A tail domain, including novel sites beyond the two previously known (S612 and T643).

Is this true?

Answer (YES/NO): YES